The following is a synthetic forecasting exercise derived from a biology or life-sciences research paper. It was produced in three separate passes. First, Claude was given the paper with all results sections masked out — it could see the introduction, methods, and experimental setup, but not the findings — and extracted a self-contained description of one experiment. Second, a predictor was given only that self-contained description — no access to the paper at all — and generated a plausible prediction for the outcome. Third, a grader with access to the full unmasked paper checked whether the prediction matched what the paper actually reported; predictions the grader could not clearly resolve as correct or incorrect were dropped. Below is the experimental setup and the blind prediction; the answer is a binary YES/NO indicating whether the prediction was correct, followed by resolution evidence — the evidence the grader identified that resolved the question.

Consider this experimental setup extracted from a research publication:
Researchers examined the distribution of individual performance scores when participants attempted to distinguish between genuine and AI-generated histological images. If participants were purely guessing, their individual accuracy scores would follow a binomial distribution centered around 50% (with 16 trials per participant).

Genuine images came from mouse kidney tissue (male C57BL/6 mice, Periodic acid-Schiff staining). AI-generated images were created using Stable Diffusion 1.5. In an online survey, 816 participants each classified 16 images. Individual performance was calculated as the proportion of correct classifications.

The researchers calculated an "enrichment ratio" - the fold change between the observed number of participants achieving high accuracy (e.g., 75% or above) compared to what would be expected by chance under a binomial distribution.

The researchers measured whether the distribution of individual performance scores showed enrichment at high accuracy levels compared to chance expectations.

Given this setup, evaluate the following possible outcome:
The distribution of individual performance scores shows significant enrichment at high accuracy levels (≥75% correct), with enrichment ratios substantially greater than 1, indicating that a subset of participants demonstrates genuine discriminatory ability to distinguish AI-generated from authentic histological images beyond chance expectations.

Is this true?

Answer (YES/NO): YES